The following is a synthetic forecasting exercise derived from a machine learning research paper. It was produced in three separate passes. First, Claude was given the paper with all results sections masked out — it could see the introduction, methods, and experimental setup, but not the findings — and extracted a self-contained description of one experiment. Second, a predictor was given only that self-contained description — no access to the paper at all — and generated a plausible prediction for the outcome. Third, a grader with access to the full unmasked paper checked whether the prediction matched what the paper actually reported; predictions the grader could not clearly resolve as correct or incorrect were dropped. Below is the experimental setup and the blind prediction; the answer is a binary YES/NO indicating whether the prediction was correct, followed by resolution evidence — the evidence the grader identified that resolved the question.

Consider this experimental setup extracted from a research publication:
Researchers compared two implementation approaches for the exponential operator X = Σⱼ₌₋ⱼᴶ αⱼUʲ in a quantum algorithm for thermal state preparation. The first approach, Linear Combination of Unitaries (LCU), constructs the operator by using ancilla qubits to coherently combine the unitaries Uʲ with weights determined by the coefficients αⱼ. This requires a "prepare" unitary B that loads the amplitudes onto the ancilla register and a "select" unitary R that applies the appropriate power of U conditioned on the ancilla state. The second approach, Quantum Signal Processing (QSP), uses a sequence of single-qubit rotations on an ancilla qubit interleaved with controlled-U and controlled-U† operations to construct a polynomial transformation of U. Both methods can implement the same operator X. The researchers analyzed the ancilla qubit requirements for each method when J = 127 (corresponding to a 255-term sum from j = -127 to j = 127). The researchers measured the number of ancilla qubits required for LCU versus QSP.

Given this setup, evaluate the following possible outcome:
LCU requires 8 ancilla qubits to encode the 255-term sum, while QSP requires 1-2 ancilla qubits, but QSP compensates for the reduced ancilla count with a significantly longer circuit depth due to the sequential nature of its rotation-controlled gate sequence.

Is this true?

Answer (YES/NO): NO